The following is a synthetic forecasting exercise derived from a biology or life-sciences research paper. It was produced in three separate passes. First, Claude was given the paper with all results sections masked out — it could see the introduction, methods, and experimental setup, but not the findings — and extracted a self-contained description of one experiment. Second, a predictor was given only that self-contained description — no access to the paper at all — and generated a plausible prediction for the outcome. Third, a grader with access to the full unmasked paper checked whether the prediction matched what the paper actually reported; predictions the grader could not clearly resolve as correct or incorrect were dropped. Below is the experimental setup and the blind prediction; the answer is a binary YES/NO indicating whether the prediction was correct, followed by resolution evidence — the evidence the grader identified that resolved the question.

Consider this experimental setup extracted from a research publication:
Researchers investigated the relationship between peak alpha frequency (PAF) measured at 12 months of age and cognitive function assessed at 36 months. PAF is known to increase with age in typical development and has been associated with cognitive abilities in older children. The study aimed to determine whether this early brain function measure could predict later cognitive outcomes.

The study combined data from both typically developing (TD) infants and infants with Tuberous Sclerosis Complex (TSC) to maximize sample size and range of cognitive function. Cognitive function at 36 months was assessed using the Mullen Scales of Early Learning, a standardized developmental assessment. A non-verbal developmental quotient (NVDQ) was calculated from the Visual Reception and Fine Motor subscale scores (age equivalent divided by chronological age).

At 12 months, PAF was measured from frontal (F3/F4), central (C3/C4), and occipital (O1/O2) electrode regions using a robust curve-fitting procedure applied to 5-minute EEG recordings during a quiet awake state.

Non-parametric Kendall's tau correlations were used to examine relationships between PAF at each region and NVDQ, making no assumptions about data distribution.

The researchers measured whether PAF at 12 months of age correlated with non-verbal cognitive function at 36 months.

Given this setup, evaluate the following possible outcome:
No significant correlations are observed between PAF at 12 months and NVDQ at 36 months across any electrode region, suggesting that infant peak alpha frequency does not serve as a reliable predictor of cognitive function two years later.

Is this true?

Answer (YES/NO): YES